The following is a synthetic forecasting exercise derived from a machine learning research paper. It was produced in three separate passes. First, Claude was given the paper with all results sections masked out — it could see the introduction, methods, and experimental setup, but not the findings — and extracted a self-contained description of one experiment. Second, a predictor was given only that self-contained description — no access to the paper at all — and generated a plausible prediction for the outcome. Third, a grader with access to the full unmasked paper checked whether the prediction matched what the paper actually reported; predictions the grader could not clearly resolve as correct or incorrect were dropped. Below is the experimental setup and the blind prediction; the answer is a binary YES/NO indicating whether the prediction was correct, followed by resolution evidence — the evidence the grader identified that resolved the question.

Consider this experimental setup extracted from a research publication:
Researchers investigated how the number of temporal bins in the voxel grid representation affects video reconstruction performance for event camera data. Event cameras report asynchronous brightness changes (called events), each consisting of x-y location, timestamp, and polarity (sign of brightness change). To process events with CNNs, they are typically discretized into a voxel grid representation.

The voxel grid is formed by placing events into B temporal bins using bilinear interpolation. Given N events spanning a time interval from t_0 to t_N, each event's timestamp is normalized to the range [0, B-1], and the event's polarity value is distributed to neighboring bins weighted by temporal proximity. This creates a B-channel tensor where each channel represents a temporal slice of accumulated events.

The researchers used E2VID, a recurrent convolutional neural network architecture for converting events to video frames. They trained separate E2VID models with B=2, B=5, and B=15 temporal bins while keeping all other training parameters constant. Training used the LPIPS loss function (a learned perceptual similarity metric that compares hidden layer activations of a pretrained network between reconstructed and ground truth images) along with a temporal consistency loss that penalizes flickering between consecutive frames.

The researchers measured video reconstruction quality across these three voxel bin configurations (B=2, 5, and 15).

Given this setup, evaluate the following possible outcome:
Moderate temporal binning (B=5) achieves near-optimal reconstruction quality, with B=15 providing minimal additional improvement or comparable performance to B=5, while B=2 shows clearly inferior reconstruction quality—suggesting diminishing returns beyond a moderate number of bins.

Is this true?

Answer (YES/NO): NO